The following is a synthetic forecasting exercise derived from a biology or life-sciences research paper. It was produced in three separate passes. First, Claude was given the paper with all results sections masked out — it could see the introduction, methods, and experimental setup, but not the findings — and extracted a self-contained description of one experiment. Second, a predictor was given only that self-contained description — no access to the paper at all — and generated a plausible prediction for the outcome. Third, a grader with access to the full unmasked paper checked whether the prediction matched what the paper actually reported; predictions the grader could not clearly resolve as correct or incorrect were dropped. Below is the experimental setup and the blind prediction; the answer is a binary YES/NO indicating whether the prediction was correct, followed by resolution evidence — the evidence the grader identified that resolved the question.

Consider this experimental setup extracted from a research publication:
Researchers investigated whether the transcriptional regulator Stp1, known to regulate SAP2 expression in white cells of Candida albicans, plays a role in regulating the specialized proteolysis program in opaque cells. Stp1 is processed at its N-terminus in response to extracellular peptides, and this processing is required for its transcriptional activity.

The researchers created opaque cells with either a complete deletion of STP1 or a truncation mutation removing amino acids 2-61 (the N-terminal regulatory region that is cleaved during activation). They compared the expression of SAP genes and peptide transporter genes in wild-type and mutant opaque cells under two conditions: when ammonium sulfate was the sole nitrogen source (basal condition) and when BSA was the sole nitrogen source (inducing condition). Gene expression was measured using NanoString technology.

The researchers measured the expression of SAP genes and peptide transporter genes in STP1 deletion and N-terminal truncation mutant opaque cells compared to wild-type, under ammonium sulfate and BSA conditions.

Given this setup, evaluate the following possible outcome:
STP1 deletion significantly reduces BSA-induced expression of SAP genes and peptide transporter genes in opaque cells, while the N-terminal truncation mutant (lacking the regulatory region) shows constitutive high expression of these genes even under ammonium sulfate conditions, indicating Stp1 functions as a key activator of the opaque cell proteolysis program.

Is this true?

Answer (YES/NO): YES